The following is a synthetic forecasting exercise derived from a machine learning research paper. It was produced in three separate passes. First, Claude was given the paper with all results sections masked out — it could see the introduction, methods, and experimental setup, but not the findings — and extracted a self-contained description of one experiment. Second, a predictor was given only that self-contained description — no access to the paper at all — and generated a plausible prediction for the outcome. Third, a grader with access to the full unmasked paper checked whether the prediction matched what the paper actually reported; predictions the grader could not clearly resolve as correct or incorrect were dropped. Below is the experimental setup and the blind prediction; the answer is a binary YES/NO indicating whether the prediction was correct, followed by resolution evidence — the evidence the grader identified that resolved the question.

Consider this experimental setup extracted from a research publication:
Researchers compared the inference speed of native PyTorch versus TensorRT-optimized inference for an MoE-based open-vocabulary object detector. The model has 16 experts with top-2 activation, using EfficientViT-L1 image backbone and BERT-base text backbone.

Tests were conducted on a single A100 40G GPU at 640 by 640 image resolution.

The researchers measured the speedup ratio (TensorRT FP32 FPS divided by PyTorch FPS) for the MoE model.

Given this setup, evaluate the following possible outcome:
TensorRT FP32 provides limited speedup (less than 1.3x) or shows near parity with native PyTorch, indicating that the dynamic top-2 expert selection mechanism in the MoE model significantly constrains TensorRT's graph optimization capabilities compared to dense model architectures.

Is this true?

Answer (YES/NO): NO